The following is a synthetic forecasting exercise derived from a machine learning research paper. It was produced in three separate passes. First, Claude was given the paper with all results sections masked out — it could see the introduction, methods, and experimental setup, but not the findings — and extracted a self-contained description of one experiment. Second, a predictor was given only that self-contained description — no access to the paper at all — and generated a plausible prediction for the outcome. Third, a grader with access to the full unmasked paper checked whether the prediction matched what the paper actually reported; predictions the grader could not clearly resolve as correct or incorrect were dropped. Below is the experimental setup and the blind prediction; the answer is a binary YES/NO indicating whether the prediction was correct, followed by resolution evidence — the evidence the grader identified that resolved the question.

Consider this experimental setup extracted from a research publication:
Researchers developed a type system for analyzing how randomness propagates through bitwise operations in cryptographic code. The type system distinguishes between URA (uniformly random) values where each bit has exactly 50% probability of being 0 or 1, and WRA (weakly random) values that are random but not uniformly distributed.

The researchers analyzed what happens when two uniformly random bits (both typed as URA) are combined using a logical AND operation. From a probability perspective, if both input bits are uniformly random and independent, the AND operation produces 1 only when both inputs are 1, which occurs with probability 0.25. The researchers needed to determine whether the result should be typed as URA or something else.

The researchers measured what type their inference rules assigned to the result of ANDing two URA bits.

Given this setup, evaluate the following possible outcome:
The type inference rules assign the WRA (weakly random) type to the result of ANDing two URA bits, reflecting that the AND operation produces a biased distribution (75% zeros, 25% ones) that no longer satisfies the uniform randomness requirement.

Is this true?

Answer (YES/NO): YES